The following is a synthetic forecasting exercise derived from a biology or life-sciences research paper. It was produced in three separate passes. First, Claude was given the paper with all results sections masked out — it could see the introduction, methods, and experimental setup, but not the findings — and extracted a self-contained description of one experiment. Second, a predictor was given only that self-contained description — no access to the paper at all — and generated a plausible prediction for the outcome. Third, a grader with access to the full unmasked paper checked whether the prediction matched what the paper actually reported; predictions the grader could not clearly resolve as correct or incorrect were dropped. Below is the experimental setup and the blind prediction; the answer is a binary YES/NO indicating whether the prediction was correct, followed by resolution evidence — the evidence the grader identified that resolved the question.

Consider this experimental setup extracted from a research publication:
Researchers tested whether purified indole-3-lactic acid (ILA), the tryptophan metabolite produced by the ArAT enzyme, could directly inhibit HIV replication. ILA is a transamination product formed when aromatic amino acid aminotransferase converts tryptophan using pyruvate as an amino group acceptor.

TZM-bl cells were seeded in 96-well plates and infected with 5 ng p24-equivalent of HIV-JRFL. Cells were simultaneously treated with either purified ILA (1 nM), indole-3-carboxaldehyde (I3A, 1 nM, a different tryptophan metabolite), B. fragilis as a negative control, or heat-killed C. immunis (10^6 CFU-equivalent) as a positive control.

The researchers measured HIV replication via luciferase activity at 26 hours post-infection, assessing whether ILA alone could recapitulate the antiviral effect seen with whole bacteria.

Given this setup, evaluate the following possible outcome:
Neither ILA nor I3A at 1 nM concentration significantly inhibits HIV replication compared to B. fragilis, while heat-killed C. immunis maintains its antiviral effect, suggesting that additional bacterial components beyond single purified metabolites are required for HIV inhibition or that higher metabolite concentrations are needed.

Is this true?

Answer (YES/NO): NO